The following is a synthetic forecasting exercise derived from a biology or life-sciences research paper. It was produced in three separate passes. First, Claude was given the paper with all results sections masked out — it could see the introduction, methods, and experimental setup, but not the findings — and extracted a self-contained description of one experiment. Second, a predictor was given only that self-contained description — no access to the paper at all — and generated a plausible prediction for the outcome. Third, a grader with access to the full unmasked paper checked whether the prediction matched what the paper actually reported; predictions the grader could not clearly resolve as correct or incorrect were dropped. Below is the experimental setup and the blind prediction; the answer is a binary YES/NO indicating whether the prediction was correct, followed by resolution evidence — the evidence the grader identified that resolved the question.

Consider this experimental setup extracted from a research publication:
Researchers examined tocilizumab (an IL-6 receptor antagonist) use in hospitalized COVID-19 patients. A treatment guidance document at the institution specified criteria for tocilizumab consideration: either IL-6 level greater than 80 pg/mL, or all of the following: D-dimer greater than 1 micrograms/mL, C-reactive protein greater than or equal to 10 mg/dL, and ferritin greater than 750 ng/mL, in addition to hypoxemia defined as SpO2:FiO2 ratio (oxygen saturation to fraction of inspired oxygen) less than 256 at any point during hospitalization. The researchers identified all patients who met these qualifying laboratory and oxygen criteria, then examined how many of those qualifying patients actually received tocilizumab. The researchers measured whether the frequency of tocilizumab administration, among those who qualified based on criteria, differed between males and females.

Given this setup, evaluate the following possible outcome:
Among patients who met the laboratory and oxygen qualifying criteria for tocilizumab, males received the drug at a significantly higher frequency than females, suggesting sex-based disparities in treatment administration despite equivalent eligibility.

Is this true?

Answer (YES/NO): YES